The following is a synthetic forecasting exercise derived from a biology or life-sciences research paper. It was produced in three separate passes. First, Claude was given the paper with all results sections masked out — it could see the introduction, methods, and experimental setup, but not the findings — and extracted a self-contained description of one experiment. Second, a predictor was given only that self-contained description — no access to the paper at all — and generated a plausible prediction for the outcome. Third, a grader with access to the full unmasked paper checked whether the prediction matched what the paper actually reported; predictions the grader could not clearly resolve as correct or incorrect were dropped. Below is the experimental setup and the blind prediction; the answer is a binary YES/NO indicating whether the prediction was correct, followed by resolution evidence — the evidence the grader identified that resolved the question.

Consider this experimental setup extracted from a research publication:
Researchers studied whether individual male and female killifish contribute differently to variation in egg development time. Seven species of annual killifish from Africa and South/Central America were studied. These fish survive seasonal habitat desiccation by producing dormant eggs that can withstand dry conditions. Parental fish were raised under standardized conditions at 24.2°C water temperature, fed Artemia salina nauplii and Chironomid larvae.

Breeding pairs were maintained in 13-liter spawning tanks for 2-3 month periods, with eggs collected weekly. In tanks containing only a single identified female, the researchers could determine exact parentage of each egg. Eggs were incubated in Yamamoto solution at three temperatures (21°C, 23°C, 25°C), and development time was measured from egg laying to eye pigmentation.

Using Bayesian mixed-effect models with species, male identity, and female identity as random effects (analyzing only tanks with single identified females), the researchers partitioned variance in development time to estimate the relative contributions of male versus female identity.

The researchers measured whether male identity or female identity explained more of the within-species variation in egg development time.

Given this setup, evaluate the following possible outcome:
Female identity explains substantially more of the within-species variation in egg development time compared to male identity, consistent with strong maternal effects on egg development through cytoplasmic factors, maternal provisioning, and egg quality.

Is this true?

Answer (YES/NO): NO